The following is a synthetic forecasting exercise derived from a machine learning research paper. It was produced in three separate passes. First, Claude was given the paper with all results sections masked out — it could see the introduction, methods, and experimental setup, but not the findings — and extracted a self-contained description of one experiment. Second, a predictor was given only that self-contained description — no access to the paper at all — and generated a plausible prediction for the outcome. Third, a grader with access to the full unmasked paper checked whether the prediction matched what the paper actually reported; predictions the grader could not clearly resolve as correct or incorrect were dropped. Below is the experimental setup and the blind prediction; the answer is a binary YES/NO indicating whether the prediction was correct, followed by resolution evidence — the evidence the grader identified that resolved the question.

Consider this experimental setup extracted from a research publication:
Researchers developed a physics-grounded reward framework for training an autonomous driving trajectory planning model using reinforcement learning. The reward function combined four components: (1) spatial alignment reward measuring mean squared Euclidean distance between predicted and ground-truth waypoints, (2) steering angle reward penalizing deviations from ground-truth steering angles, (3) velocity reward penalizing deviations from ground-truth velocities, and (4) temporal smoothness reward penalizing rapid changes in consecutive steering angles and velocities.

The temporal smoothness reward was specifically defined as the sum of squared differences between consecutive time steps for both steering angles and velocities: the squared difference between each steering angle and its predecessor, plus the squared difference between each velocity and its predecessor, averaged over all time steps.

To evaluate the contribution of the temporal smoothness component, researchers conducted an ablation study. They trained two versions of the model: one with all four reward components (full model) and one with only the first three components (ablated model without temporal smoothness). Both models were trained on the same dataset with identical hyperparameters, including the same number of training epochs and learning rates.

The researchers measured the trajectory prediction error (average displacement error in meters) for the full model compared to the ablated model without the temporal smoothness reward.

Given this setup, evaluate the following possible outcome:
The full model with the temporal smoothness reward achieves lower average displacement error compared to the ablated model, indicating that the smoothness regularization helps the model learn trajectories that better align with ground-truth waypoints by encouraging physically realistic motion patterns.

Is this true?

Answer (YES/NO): YES